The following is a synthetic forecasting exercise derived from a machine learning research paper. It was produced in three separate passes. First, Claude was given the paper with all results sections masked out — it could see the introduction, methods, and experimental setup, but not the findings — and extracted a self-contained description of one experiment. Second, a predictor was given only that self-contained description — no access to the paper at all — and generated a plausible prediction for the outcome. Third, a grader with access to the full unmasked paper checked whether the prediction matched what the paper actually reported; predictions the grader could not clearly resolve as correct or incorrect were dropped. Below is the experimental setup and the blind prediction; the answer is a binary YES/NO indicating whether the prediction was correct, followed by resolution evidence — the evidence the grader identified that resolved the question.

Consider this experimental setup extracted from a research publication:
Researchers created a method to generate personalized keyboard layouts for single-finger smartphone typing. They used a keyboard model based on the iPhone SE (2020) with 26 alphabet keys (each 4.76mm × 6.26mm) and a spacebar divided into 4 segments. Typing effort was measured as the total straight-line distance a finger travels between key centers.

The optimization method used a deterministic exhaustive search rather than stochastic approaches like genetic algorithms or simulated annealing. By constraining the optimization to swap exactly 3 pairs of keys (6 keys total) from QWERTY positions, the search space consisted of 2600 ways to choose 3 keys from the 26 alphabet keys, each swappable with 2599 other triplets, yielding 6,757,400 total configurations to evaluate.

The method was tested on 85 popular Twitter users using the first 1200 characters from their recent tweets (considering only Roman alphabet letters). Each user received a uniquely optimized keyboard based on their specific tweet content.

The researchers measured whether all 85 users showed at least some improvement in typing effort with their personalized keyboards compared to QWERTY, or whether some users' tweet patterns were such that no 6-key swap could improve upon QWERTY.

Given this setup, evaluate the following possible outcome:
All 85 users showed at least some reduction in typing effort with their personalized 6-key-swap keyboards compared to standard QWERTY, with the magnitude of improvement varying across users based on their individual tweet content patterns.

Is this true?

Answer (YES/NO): YES